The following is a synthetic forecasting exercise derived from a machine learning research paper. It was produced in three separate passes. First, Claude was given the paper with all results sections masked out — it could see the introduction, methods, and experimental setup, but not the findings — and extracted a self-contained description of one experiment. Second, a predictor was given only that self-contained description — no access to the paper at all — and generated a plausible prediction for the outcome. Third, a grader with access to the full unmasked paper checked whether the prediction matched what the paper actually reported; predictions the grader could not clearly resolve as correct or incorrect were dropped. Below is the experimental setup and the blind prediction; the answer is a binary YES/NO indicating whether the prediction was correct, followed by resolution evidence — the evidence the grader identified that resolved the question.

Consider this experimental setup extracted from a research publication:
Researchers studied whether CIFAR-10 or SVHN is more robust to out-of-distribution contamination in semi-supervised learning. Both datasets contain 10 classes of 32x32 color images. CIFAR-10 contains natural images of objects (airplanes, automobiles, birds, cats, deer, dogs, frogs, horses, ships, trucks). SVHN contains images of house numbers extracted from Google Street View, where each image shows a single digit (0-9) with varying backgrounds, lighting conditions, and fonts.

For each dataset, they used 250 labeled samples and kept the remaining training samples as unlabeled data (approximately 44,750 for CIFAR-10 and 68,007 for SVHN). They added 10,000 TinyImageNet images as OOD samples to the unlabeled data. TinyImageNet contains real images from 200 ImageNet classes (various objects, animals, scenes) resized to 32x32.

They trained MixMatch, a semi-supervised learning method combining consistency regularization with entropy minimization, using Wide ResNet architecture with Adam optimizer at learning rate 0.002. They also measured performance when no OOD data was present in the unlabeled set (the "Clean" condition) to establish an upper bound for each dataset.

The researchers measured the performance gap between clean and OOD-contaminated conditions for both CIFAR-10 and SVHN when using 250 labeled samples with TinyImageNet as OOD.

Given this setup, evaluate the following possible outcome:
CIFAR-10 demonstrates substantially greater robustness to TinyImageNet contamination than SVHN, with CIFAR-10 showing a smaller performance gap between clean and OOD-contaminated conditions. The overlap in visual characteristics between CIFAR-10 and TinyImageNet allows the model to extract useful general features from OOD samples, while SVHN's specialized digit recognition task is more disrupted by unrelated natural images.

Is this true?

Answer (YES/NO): NO